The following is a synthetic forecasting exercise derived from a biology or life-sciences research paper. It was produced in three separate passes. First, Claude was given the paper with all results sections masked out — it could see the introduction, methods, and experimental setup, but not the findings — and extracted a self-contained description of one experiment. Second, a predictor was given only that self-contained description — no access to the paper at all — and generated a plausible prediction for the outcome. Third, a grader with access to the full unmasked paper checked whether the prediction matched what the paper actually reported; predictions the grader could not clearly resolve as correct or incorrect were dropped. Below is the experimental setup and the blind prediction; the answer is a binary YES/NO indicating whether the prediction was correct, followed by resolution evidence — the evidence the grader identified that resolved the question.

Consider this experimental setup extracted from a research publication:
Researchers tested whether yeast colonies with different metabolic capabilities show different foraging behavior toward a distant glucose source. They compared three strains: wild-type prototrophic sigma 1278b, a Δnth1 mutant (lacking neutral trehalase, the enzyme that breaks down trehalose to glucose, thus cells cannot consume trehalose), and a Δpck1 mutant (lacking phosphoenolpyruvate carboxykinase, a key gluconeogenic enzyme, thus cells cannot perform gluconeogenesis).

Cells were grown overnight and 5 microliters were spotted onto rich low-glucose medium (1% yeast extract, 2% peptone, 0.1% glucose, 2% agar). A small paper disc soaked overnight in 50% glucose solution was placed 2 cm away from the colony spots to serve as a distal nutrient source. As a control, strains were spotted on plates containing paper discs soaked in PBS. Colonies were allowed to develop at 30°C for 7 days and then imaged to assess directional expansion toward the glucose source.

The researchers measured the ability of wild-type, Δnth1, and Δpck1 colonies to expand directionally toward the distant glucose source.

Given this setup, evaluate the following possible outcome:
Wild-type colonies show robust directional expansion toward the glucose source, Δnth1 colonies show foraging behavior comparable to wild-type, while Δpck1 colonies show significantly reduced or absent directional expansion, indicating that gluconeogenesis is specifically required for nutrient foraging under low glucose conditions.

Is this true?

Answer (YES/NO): NO